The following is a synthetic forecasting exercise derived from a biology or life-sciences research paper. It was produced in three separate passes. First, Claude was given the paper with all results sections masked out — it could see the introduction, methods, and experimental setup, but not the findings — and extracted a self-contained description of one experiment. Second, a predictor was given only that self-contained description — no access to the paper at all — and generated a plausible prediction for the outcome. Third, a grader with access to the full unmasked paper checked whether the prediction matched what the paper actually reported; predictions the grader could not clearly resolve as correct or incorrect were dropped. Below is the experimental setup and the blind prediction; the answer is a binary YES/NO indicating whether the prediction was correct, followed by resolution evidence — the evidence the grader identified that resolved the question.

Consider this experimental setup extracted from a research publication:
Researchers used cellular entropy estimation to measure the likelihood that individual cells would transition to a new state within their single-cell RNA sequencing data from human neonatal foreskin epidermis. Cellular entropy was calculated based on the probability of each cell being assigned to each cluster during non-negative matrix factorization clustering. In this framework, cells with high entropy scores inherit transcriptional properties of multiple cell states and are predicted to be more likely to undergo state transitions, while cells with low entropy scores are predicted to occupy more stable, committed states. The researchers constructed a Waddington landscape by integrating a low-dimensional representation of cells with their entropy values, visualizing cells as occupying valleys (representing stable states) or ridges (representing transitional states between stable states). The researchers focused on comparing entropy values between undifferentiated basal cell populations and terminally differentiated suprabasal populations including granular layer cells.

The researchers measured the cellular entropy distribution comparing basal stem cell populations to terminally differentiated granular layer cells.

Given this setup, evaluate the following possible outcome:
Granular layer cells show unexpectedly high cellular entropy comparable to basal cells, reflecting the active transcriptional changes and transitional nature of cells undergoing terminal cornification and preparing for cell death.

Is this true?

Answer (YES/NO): NO